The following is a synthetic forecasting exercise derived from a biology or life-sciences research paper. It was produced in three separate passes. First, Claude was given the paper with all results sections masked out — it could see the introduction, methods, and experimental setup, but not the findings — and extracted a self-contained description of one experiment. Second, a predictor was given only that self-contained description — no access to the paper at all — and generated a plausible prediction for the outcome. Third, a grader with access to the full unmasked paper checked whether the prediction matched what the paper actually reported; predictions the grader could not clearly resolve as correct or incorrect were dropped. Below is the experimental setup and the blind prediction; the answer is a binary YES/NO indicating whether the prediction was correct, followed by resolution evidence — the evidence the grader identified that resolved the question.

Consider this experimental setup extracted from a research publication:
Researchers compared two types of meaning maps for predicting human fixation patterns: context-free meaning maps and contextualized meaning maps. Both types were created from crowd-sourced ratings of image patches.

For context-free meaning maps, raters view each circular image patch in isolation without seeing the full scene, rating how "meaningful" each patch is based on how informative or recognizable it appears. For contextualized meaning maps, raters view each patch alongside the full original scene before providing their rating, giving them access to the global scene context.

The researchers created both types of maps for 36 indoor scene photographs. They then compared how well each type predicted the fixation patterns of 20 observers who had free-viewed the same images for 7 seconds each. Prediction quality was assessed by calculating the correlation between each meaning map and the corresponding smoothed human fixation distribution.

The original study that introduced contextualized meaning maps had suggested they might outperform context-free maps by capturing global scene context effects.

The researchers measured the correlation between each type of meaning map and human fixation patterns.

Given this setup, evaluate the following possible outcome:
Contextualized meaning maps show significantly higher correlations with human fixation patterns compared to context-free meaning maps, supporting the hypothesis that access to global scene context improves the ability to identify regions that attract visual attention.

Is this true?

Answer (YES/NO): NO